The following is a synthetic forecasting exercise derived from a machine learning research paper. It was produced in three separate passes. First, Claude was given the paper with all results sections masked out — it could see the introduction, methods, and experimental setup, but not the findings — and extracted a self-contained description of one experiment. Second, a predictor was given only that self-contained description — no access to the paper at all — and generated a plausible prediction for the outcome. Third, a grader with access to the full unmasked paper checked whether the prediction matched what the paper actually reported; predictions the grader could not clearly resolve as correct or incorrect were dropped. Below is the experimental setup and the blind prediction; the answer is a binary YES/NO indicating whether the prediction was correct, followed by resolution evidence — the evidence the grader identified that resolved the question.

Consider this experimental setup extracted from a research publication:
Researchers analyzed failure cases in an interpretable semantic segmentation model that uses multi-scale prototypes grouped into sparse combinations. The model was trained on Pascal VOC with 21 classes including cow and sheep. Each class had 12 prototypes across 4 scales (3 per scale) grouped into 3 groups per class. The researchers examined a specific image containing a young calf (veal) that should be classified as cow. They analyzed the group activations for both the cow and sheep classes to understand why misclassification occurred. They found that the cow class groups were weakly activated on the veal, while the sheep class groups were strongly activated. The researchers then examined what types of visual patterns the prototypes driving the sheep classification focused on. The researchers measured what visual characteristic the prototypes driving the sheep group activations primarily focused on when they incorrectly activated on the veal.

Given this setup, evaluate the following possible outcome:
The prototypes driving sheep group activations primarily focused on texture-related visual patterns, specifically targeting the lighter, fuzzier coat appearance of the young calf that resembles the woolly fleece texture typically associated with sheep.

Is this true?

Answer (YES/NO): YES